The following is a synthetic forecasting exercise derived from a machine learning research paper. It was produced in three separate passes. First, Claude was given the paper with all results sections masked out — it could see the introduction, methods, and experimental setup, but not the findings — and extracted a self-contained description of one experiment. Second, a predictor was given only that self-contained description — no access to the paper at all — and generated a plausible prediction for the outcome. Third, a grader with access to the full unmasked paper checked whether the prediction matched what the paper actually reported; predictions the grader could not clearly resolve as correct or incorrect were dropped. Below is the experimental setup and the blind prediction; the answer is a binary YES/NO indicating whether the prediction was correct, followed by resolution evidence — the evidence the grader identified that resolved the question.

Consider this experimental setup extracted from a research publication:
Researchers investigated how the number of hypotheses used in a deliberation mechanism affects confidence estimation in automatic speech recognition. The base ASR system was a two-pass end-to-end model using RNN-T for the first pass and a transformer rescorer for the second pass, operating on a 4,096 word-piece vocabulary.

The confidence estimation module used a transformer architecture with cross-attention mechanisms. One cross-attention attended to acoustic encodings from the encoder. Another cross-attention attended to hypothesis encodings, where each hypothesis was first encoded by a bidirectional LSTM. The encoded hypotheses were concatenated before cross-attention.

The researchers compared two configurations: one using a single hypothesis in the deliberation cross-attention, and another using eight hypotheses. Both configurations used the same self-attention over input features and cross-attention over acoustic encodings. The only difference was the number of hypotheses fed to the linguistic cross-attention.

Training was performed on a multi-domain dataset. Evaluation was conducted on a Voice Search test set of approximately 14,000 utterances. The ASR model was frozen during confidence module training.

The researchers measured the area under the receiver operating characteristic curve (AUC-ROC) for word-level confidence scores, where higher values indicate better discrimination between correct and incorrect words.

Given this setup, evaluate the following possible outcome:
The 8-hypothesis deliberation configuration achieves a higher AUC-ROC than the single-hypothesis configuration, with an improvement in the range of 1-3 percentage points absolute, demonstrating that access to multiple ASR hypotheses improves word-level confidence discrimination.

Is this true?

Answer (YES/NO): YES